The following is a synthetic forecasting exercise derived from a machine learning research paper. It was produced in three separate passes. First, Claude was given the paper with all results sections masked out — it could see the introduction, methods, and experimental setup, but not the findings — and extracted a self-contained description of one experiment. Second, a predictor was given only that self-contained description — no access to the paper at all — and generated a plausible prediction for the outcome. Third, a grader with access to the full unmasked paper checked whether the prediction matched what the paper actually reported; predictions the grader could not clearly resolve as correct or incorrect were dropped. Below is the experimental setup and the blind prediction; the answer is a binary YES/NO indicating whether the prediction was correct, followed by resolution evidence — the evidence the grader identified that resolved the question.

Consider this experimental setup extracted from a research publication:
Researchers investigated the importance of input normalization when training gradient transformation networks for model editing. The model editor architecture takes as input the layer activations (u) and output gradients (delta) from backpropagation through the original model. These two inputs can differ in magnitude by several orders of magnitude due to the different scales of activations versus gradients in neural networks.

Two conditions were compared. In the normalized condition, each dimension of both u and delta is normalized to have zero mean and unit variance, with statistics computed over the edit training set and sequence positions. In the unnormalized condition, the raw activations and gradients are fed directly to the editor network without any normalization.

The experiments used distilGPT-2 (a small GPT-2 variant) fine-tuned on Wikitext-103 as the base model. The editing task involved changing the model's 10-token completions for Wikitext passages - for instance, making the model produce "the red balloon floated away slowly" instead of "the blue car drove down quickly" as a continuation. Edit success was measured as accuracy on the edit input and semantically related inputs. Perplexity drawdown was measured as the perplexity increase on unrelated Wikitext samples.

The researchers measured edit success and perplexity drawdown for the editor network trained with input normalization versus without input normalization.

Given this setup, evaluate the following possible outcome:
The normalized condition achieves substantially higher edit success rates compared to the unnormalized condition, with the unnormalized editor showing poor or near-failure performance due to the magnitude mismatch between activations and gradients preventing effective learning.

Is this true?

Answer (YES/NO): YES